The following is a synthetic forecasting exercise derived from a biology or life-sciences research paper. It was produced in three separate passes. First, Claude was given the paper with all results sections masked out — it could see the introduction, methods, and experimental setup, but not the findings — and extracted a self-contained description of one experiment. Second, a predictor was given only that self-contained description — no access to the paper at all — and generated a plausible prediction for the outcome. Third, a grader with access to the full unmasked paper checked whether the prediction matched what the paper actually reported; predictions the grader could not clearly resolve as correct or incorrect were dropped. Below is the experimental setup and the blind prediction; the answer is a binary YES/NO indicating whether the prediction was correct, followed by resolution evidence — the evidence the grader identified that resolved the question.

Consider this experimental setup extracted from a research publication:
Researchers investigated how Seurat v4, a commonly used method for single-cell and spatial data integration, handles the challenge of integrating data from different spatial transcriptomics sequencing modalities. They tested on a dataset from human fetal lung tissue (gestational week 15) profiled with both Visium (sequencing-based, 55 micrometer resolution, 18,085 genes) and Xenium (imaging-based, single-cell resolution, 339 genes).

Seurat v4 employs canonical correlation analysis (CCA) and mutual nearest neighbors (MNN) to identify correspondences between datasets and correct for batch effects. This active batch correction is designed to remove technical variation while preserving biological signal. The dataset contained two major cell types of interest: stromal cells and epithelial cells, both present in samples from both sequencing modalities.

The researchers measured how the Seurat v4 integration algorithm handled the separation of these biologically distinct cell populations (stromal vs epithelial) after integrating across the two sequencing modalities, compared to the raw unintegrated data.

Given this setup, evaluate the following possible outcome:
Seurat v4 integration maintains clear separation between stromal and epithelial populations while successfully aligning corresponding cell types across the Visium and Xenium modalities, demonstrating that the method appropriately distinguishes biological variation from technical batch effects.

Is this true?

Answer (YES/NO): NO